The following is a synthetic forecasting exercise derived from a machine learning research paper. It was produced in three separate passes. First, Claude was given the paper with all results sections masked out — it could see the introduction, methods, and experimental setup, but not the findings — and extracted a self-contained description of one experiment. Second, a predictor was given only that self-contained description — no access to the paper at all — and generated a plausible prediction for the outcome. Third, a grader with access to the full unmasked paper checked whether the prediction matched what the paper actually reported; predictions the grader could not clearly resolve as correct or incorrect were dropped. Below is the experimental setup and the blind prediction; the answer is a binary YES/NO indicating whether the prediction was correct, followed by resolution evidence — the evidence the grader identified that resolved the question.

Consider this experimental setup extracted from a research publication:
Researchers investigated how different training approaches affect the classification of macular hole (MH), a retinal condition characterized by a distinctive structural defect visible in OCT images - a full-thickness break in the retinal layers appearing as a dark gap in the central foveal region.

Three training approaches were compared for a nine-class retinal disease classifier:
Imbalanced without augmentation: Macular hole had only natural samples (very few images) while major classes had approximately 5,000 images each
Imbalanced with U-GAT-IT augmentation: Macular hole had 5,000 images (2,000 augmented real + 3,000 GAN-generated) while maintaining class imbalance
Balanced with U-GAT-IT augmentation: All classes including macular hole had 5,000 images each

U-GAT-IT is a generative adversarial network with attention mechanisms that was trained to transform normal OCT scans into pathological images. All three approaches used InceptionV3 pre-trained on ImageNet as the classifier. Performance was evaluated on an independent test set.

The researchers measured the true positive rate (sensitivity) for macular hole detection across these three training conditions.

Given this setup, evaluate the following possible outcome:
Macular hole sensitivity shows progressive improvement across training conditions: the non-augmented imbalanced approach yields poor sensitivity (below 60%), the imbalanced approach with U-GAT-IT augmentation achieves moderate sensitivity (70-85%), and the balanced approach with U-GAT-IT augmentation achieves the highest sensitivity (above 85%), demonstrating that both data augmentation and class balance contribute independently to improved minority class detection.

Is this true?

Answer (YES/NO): NO